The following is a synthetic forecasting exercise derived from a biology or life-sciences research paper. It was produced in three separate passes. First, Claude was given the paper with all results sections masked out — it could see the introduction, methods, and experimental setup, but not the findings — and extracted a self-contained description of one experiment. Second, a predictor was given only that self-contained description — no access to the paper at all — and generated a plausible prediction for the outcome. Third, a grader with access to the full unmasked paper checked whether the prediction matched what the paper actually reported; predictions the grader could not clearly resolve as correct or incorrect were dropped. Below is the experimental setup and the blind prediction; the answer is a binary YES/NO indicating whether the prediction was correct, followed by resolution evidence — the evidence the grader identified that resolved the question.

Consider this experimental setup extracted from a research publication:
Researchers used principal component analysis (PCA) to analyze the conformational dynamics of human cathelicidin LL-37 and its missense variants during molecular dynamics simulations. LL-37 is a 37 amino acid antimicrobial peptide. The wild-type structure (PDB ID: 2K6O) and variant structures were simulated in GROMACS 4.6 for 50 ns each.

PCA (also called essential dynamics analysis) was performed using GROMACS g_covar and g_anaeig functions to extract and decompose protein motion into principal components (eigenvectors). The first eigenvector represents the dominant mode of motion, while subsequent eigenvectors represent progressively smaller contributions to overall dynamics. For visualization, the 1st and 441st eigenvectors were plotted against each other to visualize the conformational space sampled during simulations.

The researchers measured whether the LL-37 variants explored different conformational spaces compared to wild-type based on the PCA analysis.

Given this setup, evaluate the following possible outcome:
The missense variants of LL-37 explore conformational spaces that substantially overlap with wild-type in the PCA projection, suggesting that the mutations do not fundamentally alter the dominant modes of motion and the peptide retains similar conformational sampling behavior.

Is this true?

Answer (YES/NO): NO